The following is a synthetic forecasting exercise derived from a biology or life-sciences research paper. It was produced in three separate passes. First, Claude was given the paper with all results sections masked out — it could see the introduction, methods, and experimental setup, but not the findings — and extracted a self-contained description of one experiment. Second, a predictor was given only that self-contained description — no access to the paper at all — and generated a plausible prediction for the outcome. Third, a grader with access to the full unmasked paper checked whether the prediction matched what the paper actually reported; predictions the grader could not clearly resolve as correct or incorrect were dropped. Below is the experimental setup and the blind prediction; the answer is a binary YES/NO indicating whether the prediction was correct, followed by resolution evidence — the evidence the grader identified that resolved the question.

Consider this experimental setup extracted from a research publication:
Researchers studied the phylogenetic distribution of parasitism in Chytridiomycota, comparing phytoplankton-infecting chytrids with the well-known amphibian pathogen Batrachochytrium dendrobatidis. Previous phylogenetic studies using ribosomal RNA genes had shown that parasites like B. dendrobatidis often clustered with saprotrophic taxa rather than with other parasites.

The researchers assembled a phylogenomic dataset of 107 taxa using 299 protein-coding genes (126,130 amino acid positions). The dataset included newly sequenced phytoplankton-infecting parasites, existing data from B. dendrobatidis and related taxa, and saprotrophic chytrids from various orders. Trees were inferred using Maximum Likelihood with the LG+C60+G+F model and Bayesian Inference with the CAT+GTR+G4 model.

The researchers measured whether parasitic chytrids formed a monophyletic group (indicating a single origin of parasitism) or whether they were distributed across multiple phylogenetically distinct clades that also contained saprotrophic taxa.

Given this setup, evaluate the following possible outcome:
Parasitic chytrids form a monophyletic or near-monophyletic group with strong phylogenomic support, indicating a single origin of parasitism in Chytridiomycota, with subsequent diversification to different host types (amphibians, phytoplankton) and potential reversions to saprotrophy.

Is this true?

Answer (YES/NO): NO